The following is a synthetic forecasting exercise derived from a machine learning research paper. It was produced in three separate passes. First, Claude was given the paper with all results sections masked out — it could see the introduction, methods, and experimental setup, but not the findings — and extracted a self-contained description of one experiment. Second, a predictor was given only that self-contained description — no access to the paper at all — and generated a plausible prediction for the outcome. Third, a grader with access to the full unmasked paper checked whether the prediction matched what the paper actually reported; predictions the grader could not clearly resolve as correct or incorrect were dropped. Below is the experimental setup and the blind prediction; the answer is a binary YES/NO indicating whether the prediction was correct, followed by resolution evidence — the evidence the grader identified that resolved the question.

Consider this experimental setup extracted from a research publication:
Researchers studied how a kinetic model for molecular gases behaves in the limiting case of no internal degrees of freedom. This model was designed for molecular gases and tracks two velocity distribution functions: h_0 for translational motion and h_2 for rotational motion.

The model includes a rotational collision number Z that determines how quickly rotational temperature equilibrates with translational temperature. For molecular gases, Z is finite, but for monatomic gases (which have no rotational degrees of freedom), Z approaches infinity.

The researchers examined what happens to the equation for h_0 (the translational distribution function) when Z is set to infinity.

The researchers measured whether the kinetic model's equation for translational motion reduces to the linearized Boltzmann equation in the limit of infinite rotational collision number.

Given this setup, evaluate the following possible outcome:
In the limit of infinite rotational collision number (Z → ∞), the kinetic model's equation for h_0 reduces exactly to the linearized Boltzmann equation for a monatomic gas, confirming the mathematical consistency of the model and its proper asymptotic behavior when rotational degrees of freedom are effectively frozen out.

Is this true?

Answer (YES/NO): YES